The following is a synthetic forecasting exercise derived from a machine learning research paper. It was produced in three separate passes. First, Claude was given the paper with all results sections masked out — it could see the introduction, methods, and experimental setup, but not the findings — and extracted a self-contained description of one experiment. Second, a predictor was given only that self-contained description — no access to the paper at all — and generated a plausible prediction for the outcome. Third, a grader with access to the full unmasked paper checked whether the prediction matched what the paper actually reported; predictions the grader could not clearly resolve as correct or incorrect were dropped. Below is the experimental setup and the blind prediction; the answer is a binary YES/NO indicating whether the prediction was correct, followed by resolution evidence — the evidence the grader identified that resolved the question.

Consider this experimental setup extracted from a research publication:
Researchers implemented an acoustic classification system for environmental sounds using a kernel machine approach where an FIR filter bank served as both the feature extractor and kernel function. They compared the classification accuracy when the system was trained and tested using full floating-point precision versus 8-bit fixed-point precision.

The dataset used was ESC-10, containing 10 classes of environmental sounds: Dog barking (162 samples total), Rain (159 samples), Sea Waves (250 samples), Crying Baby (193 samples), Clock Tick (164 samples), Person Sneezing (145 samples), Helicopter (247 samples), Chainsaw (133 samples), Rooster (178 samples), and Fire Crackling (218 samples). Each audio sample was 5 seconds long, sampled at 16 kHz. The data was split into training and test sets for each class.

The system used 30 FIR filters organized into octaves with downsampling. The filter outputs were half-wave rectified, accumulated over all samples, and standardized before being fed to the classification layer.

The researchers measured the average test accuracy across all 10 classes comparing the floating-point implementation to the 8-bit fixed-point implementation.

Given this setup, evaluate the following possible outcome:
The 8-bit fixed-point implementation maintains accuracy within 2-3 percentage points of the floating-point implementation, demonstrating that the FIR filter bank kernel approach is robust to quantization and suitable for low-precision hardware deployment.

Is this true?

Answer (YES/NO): YES